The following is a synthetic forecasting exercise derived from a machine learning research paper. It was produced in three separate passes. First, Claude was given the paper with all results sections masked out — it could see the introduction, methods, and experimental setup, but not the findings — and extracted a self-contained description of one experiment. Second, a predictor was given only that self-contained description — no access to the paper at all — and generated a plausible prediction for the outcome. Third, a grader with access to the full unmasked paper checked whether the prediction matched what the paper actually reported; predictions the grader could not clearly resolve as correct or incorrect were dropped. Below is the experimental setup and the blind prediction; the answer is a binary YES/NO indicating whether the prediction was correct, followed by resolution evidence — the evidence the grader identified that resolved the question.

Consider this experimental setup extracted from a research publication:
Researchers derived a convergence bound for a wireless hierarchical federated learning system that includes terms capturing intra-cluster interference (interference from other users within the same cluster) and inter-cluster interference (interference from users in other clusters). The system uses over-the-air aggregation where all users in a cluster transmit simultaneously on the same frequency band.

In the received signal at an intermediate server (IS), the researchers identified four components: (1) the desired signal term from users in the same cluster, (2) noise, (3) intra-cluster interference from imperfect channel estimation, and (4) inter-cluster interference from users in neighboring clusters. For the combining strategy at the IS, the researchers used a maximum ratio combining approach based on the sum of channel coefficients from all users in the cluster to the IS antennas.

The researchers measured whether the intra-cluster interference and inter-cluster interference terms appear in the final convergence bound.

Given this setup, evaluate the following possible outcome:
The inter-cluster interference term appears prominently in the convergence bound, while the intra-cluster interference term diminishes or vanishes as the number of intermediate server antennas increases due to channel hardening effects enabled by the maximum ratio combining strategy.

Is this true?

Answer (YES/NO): NO